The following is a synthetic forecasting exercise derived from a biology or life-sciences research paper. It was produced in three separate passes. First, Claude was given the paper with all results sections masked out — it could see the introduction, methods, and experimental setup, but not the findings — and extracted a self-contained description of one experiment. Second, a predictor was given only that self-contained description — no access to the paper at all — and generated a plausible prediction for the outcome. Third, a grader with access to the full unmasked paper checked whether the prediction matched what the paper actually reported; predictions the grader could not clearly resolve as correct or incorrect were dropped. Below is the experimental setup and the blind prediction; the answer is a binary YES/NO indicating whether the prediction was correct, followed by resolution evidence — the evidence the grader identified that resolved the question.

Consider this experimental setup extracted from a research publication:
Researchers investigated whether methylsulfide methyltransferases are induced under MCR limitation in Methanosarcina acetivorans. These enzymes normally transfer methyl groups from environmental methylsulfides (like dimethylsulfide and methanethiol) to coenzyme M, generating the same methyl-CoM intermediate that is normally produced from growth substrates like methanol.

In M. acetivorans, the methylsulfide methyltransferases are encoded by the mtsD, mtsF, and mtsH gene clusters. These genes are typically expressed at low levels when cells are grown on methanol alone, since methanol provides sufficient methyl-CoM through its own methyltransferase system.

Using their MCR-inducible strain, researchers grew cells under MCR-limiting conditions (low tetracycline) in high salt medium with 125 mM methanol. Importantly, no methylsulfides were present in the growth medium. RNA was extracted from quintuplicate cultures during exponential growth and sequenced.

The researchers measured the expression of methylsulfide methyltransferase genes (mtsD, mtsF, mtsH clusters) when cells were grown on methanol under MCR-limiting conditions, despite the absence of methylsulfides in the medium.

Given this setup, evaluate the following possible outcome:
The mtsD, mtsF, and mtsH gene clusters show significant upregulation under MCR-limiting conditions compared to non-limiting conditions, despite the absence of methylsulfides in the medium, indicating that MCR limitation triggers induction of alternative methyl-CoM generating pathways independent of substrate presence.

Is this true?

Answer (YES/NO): NO